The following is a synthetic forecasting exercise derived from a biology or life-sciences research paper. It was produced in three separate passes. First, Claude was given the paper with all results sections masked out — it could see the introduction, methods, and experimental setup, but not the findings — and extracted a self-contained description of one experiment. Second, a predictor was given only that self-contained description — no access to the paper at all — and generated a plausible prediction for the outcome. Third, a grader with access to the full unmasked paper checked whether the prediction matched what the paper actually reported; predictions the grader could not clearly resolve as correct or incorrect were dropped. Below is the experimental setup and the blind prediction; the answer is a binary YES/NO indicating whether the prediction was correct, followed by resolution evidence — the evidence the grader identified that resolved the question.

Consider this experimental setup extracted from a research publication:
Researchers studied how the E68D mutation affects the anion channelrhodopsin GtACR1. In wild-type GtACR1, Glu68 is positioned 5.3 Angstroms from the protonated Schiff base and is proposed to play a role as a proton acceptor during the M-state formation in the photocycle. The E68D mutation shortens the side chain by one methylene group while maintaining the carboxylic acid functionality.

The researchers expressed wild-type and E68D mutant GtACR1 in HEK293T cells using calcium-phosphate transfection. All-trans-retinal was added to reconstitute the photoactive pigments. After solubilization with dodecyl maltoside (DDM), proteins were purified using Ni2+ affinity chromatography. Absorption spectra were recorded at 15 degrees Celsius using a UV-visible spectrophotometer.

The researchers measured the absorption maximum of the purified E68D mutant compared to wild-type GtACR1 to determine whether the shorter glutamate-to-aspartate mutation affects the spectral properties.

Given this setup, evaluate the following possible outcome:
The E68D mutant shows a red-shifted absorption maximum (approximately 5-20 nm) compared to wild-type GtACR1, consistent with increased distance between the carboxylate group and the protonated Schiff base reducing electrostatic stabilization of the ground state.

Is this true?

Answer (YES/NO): NO